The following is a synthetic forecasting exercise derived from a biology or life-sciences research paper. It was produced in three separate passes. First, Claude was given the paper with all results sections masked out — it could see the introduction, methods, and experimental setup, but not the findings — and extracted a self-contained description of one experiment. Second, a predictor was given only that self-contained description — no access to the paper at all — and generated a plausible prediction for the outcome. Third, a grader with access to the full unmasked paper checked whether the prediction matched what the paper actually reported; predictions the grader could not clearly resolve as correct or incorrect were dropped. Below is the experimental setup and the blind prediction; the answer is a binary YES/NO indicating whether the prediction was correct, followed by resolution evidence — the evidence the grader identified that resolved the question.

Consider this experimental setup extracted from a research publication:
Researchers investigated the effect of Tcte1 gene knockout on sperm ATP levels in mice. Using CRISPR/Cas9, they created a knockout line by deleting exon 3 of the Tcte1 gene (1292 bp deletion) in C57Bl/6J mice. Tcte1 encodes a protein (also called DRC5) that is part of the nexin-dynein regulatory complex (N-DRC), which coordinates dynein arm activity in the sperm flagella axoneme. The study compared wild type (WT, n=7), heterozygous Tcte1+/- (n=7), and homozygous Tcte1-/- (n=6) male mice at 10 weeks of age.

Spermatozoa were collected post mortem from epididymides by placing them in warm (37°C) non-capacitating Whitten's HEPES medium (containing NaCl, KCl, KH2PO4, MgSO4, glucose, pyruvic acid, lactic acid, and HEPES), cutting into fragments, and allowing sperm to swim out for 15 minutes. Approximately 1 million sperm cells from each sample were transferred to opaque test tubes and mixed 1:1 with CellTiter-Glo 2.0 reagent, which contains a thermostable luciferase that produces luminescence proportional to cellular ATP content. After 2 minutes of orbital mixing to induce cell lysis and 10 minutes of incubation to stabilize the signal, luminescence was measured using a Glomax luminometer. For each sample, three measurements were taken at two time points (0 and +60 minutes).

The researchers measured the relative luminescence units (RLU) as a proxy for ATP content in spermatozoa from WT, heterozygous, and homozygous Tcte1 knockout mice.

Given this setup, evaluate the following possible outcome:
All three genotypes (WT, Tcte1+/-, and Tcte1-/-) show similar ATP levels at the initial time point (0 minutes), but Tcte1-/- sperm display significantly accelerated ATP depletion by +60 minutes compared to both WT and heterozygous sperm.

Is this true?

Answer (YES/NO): NO